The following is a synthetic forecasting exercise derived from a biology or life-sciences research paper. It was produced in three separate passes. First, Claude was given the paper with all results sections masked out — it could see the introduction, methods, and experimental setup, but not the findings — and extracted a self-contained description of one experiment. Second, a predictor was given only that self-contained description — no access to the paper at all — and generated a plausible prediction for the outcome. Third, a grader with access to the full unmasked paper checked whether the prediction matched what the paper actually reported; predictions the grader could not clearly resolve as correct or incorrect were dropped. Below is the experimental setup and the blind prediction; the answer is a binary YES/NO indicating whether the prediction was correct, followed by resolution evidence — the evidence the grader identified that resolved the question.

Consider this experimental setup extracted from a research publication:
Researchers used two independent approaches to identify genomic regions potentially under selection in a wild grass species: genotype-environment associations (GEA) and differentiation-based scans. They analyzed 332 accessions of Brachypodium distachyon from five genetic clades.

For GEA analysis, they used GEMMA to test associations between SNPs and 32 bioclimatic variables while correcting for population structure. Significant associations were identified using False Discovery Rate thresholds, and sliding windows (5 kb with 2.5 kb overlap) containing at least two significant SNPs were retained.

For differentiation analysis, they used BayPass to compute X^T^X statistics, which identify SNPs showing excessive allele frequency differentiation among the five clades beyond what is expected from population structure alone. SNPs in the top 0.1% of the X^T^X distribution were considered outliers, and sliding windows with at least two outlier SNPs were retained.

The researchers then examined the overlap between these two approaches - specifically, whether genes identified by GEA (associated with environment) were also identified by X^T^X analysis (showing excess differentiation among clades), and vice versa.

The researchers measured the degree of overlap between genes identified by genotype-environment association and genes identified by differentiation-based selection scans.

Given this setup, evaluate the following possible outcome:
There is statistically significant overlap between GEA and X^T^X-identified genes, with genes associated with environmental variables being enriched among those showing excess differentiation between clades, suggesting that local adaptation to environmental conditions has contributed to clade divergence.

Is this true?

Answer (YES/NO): NO